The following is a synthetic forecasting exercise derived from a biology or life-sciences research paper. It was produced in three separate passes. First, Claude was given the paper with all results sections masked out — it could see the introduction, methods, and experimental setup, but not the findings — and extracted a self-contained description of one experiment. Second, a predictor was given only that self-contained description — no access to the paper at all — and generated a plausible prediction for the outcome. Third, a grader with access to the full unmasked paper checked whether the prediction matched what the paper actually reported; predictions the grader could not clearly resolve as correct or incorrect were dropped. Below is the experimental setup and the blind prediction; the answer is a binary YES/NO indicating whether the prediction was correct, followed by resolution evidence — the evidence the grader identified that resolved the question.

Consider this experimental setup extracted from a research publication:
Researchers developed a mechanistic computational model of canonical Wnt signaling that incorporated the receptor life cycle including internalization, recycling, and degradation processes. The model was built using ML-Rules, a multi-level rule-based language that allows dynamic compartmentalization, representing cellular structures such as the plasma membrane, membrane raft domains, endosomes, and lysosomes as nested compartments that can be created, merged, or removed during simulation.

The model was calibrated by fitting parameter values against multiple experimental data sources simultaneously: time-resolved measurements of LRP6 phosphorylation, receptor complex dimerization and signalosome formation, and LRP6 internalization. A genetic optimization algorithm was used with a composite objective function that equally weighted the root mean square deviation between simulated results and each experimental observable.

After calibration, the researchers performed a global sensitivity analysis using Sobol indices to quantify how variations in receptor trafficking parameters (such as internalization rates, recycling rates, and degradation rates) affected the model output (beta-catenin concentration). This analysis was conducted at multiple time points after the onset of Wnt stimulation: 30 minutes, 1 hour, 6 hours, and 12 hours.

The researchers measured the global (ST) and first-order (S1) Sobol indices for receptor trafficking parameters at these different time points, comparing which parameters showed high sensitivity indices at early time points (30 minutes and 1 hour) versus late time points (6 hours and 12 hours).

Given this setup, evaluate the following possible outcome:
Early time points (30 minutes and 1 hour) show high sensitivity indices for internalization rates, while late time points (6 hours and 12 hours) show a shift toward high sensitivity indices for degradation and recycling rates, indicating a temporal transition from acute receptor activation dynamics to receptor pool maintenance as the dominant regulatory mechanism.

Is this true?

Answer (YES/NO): NO